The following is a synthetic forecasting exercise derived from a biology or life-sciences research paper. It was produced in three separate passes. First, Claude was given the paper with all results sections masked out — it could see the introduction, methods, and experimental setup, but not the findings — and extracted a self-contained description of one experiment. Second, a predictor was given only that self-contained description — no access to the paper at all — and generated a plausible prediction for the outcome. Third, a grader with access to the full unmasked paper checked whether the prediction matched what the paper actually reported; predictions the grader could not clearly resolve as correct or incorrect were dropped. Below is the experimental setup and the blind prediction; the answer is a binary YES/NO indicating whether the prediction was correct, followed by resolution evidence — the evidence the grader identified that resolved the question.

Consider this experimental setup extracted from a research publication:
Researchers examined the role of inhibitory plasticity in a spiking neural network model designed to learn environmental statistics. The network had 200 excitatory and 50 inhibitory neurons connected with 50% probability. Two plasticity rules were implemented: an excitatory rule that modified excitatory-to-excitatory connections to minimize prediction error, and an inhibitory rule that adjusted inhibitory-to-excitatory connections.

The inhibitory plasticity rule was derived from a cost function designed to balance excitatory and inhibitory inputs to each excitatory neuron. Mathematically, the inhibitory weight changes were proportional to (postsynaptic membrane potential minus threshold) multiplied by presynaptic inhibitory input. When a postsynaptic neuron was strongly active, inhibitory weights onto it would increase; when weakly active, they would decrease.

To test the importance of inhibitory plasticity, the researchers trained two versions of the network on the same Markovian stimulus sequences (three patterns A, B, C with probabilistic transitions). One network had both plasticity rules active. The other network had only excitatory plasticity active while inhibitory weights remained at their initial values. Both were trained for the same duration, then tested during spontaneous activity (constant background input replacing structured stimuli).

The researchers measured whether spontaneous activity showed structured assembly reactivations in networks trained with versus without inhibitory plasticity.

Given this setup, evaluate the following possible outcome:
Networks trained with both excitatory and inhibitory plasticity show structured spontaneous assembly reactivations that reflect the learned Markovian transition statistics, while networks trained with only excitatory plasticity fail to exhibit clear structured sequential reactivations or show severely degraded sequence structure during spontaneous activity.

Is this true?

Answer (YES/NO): YES